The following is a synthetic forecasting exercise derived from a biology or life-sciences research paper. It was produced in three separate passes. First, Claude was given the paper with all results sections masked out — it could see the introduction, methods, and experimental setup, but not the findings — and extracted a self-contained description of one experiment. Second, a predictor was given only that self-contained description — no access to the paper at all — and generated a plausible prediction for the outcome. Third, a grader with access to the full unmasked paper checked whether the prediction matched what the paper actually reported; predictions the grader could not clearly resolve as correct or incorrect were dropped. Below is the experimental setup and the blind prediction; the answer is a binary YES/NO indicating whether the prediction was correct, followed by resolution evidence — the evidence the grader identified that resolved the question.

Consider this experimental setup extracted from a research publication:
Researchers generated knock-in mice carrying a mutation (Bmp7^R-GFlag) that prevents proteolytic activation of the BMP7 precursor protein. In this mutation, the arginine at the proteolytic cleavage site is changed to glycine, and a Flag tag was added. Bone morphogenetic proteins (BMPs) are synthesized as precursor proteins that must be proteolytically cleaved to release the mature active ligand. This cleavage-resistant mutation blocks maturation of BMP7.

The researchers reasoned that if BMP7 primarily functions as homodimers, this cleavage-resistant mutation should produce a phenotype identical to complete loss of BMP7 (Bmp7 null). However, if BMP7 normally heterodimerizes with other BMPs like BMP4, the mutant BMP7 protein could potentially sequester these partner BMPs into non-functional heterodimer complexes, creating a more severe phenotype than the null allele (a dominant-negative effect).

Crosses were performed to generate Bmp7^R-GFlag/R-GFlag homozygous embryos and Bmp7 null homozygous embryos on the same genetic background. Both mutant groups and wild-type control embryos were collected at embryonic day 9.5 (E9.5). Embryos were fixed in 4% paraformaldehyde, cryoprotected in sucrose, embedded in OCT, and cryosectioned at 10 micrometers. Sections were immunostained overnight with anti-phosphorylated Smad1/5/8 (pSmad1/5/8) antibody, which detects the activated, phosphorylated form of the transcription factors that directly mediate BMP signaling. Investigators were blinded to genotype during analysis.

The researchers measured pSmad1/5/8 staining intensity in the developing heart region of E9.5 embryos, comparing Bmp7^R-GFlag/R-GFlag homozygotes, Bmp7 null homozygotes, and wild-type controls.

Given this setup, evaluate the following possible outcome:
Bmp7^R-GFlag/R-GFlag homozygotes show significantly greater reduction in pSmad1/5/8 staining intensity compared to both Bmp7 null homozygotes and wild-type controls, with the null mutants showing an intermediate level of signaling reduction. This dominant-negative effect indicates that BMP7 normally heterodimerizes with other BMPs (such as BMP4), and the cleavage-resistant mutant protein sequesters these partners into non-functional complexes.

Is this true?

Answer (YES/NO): NO